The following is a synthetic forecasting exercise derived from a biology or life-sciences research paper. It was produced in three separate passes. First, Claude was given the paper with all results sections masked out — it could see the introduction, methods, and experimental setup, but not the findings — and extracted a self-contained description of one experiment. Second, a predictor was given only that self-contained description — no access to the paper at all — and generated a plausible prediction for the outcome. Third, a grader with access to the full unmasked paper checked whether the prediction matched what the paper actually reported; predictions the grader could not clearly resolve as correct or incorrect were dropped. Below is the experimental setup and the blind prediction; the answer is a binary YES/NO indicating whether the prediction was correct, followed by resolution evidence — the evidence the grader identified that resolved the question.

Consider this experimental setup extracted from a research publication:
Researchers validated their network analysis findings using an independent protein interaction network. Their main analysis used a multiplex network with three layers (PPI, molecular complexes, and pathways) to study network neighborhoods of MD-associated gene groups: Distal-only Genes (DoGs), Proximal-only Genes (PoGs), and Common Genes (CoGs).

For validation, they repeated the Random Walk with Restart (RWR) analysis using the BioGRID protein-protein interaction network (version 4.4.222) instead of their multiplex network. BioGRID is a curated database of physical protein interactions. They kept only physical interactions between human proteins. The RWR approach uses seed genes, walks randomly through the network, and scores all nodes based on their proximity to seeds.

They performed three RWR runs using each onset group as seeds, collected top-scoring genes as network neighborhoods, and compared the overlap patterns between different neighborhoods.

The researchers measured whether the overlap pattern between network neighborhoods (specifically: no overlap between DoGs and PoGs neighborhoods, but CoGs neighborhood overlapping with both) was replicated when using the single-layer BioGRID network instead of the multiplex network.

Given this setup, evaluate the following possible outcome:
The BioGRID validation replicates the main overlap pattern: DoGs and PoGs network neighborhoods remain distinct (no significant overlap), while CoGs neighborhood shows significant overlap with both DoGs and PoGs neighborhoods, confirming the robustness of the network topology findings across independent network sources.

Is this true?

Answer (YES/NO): NO